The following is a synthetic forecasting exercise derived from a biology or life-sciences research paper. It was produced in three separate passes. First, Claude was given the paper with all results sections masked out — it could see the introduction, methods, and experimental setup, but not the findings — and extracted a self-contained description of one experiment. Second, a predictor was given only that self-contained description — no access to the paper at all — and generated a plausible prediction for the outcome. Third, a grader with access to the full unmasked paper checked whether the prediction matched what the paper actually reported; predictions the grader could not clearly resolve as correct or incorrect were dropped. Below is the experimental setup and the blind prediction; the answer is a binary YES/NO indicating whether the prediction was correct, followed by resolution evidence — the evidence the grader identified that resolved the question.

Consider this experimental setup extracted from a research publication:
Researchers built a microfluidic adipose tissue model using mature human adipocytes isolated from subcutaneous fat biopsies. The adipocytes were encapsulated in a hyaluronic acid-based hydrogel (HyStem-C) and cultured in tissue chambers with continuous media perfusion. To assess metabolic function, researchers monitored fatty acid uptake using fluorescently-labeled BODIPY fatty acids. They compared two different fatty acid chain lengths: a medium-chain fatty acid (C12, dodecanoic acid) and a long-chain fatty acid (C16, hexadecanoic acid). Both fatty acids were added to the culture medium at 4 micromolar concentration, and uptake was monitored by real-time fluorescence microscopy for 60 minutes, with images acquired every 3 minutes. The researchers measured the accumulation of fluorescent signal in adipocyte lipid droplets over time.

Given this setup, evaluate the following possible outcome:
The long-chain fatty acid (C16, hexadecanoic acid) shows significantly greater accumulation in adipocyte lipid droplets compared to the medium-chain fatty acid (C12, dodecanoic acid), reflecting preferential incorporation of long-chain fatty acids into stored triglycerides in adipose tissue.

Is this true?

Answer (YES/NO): NO